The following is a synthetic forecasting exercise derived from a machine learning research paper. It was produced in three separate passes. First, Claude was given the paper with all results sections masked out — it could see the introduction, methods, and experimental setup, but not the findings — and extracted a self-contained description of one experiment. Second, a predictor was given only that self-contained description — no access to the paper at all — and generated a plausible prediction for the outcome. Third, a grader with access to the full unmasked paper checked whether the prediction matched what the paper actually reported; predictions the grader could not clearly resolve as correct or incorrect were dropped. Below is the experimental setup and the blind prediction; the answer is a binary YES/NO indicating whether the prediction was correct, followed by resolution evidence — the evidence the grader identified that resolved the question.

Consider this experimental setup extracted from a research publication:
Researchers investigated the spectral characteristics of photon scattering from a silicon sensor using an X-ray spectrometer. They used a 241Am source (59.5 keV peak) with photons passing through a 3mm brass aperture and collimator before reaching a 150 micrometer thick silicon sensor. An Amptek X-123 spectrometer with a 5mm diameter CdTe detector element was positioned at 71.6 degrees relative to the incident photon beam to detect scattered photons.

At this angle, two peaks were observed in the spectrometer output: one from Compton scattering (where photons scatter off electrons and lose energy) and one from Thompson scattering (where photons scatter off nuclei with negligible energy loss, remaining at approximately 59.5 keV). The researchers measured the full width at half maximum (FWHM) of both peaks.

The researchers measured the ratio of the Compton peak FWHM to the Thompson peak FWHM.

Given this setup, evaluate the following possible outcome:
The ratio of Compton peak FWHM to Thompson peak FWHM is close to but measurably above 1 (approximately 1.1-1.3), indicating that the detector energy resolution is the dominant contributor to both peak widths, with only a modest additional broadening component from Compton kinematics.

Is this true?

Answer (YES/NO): NO